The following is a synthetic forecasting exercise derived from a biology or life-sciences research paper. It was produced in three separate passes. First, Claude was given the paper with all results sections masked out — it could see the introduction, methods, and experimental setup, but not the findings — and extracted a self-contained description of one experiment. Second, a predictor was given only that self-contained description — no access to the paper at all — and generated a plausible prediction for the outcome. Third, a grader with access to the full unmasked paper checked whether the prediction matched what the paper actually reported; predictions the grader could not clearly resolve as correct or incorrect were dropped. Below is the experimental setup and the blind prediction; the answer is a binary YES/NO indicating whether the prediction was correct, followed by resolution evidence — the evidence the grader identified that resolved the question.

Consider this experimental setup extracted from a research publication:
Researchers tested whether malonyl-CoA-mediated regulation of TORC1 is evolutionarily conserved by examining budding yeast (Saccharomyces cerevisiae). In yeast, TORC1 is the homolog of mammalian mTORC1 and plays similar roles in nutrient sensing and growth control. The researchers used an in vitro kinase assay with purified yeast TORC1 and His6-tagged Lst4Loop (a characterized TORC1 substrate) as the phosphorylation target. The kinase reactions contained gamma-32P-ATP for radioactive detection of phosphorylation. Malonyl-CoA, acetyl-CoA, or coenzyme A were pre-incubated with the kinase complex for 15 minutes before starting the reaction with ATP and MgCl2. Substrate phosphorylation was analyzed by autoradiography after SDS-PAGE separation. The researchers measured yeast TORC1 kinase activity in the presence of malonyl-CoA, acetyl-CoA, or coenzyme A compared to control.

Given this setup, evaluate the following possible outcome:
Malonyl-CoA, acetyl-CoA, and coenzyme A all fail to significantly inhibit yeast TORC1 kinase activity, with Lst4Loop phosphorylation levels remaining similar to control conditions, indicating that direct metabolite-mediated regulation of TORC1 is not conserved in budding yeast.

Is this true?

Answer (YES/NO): NO